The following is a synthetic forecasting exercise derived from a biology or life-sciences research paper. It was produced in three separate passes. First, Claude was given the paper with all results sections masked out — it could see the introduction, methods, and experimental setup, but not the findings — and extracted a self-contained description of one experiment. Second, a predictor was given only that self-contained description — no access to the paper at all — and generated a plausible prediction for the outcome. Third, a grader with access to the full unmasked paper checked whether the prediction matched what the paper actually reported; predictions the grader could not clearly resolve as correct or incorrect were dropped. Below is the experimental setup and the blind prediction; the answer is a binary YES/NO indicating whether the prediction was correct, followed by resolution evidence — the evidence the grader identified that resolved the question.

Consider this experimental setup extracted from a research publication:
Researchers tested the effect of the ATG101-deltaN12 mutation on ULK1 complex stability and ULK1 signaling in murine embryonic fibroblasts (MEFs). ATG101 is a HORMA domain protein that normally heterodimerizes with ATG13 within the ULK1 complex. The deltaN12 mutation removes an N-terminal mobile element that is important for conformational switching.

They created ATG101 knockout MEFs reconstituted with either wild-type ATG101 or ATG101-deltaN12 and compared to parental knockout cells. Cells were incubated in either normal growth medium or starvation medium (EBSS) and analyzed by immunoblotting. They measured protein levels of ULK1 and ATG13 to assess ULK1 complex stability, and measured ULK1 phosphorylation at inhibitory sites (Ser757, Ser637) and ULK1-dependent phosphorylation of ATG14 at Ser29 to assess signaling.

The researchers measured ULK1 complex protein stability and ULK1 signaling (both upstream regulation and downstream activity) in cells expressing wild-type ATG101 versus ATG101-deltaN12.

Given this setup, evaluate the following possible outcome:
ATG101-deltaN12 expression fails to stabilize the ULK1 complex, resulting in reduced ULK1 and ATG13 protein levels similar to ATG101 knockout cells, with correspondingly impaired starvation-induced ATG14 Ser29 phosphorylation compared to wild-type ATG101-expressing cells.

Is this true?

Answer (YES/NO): NO